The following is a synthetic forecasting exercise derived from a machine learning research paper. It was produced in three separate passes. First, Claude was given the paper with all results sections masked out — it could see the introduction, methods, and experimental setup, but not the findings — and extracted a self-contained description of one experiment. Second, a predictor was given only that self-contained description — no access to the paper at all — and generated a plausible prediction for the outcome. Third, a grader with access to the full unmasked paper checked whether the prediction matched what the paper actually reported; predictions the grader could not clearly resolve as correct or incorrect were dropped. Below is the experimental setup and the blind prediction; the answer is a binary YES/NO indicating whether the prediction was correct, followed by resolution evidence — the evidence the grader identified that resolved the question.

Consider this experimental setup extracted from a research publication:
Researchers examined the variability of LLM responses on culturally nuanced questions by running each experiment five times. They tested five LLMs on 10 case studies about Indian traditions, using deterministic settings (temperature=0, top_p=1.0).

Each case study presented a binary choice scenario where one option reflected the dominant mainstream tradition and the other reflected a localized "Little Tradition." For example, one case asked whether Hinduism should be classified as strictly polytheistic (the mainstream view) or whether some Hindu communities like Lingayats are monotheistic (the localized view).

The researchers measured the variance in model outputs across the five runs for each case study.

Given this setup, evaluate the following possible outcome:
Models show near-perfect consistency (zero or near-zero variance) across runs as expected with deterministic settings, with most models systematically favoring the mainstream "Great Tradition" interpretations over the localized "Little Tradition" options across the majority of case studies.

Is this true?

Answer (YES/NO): YES